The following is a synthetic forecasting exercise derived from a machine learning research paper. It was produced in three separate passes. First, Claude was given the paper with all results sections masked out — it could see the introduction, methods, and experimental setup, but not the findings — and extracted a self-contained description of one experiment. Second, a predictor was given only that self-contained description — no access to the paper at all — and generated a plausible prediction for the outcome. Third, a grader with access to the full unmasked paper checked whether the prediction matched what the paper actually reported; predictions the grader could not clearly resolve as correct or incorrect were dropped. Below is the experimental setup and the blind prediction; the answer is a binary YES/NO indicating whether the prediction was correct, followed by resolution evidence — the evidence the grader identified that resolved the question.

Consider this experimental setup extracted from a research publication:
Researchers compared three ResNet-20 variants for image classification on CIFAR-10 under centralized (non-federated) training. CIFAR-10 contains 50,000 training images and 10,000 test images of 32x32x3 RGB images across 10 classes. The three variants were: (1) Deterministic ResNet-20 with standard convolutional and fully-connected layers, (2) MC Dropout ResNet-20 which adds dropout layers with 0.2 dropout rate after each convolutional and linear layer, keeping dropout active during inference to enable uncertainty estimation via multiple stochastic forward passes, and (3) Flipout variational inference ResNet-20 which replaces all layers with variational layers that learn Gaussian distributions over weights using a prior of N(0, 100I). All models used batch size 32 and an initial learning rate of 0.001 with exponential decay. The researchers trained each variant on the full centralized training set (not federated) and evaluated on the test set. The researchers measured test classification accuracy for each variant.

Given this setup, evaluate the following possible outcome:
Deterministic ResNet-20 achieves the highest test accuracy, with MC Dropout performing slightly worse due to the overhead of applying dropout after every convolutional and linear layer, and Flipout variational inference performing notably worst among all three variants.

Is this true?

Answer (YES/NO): NO